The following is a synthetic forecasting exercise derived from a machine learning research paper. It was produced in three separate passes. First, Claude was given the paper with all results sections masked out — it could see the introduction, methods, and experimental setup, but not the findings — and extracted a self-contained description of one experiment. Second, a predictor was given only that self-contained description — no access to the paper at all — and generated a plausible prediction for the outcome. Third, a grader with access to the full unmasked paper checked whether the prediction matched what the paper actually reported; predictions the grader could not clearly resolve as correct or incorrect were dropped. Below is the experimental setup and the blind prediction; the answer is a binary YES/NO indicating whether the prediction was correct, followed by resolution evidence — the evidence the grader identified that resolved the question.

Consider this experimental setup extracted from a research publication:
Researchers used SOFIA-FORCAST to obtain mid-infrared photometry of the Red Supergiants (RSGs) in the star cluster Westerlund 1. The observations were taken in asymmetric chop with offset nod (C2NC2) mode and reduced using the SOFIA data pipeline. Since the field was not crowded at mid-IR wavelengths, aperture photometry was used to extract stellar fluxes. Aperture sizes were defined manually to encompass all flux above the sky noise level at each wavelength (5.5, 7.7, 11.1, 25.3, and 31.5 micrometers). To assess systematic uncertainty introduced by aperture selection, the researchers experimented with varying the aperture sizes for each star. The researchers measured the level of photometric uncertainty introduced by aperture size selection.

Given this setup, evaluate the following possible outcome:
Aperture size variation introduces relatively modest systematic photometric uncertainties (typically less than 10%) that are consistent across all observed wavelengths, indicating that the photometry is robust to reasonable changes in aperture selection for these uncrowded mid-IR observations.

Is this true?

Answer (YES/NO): YES